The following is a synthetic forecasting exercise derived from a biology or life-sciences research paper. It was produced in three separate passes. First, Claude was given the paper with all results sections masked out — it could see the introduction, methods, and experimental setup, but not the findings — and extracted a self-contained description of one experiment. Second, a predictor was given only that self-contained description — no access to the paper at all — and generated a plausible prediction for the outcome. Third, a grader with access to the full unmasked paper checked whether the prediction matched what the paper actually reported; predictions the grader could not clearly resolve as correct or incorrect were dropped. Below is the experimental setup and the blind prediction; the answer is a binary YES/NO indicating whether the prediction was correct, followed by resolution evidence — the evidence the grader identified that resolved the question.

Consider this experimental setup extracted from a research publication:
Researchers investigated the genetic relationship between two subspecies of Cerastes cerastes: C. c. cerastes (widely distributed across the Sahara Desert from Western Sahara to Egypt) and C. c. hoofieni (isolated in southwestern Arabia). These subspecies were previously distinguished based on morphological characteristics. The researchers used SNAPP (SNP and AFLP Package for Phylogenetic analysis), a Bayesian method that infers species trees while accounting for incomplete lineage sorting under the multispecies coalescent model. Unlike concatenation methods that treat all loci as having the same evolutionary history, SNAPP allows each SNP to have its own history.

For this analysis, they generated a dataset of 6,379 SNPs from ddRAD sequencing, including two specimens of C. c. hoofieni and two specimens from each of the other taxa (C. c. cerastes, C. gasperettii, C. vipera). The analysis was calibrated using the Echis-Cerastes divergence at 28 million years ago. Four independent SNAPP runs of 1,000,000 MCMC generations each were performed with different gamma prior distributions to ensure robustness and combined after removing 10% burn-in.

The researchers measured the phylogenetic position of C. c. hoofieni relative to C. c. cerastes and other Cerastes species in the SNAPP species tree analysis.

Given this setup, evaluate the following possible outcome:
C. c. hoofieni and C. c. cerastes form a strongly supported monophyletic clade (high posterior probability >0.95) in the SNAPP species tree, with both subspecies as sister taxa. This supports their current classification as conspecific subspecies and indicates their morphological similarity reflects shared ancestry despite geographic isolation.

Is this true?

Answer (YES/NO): NO